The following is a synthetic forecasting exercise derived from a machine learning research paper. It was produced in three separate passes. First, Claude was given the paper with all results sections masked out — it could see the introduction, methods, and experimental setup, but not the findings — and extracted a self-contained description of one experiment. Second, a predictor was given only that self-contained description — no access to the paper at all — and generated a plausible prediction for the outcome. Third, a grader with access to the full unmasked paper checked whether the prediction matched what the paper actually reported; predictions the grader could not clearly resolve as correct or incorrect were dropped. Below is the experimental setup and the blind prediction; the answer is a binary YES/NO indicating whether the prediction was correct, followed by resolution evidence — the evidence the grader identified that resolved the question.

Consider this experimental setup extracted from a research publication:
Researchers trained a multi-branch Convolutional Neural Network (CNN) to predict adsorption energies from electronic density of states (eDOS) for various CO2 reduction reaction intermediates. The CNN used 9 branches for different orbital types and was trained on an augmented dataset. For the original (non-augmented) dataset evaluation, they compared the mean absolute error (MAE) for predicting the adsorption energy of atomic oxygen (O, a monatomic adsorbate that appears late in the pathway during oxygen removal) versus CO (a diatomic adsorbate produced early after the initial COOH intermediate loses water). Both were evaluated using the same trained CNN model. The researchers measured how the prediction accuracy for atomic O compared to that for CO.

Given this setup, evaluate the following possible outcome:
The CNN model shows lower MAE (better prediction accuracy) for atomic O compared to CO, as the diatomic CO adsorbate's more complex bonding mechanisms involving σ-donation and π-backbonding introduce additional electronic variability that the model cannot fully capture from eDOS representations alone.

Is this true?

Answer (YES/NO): NO